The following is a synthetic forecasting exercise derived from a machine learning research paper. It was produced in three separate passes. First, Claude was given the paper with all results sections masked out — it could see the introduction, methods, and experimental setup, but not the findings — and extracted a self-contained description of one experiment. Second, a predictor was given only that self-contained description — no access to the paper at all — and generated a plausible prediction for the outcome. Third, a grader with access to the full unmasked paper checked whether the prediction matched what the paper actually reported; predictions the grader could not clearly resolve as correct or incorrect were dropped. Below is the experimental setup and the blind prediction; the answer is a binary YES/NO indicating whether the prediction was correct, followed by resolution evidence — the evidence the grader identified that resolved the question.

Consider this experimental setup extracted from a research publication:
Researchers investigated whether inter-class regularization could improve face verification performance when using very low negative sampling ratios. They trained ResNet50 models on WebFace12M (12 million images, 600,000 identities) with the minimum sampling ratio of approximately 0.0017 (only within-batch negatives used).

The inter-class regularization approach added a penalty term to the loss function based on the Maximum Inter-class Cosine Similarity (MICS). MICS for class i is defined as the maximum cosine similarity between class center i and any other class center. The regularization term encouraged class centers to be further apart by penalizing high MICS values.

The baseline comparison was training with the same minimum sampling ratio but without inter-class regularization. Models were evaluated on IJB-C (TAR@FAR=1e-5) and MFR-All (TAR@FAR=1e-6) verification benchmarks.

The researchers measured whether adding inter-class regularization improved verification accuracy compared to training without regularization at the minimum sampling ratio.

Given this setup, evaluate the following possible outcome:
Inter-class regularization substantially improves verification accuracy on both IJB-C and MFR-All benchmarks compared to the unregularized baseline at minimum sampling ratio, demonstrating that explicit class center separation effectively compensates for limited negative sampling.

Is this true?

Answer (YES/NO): YES